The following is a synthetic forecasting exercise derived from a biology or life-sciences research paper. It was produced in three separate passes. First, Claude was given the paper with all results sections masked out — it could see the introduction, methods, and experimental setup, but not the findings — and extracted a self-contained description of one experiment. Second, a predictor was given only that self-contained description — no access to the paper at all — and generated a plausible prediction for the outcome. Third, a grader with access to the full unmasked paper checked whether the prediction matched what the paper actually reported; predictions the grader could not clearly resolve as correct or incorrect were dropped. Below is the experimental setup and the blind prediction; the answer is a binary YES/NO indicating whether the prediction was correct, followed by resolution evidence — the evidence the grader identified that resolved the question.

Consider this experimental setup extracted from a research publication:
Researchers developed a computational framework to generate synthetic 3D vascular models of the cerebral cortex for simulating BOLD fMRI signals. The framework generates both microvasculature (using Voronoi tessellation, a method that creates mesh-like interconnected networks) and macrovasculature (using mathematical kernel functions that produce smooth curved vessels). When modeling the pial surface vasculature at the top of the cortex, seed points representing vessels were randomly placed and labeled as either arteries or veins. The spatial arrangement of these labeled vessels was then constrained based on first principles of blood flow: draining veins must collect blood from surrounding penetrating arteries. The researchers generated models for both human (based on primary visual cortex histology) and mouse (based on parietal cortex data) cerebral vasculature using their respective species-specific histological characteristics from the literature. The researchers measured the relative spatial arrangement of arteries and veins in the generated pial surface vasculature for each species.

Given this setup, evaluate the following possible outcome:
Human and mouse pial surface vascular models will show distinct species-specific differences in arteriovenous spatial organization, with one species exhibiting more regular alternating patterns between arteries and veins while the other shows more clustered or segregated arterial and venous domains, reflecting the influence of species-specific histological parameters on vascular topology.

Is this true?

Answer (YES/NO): YES